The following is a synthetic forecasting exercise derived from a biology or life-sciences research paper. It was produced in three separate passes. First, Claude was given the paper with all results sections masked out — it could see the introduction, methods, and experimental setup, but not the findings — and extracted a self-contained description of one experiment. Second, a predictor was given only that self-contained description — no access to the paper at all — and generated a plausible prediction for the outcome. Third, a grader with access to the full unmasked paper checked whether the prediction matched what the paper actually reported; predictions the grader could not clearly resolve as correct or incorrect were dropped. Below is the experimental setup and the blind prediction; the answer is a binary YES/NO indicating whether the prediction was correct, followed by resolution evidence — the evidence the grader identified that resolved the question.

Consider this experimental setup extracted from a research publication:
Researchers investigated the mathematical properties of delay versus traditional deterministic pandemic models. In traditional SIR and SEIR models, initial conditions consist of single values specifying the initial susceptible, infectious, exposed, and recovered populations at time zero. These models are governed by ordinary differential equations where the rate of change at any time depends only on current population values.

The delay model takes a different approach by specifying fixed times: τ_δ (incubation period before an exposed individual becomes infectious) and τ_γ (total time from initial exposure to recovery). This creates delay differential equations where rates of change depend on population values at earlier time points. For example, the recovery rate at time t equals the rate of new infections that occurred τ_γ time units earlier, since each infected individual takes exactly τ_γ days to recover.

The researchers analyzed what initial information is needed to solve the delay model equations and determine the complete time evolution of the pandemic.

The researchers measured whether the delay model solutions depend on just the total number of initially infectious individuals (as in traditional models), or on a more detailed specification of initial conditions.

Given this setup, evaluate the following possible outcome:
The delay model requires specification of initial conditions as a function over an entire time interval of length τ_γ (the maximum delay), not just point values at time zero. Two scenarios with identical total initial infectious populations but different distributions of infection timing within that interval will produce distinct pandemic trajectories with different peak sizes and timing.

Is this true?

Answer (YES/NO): YES